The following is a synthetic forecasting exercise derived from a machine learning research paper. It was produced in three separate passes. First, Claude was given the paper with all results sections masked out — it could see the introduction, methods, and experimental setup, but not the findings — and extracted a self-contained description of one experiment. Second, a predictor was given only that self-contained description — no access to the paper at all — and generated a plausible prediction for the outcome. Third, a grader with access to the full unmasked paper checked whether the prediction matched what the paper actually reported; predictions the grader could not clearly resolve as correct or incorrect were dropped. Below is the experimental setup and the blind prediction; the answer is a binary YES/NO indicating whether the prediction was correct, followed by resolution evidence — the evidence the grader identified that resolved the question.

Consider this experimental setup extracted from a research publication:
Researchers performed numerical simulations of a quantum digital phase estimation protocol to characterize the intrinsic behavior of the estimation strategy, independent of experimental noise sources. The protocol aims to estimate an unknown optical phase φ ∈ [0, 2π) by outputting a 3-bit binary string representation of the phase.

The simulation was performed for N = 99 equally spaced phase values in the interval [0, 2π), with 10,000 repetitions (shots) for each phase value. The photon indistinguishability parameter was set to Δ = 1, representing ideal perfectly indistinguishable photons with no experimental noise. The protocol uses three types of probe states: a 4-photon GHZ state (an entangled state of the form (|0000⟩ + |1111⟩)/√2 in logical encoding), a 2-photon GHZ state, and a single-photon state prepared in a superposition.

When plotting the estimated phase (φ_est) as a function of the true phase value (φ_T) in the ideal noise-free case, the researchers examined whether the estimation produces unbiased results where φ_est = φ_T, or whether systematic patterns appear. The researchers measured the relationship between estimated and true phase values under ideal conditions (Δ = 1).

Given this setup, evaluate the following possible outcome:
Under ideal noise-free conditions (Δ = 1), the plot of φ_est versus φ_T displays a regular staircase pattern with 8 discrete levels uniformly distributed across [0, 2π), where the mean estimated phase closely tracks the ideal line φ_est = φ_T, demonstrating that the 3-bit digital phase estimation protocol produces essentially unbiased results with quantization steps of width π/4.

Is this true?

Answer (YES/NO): NO